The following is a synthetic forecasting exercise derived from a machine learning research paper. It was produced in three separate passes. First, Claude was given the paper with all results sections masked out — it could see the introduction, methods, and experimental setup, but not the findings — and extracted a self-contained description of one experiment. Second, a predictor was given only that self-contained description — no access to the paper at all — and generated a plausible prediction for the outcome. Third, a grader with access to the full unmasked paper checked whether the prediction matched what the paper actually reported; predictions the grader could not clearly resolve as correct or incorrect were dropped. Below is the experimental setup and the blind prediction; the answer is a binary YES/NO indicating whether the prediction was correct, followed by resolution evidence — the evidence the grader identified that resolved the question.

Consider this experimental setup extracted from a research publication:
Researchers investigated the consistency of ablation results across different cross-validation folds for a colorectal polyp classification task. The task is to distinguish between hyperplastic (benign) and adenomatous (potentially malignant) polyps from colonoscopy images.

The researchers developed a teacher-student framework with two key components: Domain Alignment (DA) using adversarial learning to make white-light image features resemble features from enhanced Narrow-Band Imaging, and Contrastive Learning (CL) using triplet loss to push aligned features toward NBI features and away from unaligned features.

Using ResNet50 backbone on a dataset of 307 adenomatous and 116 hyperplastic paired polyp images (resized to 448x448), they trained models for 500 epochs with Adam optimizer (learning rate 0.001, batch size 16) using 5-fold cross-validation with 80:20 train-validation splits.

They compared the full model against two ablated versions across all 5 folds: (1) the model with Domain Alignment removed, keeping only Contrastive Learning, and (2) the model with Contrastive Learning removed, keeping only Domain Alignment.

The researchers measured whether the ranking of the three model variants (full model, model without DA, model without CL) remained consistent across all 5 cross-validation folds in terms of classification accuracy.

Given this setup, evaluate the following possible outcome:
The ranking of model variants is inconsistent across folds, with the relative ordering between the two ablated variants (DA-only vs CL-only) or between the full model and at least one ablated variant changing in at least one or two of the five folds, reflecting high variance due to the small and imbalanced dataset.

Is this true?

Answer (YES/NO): NO